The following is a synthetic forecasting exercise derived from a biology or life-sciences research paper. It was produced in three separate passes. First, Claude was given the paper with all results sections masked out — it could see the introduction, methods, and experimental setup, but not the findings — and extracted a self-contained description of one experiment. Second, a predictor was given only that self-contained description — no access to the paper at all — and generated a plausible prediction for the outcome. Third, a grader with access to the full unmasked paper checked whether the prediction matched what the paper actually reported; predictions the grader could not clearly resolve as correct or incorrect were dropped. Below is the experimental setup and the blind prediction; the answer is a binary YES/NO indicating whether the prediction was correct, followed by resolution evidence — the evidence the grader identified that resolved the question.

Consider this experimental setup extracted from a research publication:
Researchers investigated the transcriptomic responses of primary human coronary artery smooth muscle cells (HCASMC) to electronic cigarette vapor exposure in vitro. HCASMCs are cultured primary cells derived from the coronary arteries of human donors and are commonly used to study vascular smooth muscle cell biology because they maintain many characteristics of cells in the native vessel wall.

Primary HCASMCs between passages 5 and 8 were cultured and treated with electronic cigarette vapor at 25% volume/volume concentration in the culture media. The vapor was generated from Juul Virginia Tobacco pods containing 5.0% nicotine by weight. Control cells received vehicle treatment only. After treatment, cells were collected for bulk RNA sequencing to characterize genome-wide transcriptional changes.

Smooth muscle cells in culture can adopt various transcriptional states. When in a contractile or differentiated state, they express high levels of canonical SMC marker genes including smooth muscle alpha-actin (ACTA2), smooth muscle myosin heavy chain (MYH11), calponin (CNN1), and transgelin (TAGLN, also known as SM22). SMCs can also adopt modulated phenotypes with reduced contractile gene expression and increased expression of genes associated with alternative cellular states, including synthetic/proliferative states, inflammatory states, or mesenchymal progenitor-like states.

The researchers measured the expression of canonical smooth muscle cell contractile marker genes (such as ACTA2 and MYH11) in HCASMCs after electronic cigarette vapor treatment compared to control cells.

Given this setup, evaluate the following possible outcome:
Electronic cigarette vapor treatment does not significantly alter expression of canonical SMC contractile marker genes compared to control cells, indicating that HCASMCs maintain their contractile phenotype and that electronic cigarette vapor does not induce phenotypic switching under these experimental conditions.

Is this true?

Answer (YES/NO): NO